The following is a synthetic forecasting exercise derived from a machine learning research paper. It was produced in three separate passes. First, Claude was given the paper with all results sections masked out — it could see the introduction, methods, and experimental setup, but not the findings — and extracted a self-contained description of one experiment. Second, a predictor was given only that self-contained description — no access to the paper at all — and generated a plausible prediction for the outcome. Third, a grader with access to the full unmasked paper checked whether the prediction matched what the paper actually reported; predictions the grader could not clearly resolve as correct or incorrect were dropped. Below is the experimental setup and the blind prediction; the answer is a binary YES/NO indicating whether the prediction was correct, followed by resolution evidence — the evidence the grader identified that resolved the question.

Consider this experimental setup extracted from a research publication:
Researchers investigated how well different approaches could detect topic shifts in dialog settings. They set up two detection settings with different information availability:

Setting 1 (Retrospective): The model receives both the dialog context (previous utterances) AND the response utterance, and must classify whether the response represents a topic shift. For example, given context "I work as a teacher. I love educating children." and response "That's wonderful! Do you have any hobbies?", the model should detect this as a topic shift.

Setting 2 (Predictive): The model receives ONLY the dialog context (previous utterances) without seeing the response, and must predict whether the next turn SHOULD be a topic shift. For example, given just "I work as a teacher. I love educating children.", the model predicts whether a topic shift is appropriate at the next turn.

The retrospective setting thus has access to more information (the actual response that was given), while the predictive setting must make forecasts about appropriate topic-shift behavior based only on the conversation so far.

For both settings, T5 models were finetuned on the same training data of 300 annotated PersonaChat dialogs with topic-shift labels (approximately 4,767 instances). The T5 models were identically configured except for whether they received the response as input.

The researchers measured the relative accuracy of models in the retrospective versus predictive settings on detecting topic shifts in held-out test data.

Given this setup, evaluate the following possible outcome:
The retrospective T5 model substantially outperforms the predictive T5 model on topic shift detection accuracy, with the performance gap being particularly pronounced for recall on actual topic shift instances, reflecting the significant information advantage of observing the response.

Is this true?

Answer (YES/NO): YES